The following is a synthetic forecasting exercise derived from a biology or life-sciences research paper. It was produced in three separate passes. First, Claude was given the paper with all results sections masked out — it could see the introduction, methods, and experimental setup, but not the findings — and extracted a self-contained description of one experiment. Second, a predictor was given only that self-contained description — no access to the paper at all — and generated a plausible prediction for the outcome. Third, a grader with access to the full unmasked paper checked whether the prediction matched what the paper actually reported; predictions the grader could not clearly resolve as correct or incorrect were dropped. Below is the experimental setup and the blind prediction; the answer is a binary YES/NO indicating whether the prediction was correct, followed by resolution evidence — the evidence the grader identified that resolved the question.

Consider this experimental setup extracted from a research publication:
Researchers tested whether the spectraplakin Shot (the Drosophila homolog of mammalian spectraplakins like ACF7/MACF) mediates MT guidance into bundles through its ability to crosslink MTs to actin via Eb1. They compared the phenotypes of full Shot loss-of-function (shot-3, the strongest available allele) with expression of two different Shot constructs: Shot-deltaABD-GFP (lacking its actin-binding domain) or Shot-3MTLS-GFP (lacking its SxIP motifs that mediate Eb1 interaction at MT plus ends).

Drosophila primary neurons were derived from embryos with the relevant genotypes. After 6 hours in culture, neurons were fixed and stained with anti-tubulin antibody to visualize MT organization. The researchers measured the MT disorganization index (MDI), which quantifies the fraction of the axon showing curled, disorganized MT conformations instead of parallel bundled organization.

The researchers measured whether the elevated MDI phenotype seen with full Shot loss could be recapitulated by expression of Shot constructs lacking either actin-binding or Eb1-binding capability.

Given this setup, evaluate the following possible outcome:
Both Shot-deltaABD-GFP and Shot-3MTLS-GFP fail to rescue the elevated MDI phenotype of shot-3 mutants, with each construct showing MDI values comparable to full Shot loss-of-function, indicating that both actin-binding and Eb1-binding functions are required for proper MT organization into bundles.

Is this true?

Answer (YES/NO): NO